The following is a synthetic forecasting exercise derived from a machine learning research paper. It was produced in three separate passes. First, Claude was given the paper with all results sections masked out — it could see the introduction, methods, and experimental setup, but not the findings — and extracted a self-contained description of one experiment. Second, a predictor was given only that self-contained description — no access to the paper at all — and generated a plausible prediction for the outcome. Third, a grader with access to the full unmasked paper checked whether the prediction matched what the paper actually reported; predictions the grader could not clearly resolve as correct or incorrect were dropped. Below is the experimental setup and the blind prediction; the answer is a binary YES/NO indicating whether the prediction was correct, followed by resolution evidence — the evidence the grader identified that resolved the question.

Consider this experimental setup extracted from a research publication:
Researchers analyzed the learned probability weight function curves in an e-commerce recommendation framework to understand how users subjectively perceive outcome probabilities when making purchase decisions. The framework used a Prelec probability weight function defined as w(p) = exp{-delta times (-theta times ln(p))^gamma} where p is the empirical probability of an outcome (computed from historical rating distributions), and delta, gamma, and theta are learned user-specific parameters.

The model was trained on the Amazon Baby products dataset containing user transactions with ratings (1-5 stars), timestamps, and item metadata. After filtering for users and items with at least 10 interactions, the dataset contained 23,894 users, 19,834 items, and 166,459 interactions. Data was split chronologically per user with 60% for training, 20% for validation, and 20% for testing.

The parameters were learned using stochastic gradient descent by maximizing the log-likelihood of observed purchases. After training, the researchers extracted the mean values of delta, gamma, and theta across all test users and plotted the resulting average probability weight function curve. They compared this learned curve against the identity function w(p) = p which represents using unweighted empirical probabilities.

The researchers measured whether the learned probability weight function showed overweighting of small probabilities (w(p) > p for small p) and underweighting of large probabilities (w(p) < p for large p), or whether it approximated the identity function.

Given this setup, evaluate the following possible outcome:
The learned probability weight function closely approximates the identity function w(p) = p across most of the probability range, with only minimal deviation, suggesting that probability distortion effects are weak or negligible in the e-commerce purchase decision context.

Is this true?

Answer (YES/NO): NO